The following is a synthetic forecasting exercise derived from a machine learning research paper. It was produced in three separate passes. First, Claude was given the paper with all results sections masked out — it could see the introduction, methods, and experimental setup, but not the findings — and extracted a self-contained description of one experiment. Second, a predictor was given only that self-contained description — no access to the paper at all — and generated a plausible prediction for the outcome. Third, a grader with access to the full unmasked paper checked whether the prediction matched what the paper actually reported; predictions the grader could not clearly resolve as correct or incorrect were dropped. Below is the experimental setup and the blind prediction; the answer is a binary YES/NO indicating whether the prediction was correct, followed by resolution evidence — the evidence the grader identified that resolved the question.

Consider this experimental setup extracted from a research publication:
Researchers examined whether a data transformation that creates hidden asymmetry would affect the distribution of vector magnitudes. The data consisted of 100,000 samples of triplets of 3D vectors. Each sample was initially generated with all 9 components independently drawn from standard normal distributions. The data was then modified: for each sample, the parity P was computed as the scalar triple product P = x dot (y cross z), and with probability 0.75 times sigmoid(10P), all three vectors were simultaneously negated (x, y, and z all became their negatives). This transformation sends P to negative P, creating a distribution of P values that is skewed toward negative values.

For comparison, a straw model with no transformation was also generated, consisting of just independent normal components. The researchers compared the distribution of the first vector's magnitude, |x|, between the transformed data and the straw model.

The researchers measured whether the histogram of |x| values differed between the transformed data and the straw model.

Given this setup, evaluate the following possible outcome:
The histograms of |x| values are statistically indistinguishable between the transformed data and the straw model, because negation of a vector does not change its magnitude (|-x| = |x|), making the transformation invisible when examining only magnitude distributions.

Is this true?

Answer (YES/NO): YES